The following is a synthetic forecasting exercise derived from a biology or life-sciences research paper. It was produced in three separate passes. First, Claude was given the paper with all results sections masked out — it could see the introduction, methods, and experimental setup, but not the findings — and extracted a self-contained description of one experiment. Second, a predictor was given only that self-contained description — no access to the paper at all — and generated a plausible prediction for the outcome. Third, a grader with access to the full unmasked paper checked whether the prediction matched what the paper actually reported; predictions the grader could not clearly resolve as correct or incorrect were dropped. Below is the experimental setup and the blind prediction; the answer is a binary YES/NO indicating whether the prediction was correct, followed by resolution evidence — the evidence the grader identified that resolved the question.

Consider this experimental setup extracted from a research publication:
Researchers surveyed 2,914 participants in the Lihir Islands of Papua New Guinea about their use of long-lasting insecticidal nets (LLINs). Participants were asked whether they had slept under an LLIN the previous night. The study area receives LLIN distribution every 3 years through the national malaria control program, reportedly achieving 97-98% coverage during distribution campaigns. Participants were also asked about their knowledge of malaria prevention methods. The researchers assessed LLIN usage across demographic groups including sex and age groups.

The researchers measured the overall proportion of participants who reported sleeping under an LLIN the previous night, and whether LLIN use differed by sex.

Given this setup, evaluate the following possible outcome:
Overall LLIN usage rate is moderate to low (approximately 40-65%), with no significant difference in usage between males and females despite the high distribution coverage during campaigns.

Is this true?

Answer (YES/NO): NO